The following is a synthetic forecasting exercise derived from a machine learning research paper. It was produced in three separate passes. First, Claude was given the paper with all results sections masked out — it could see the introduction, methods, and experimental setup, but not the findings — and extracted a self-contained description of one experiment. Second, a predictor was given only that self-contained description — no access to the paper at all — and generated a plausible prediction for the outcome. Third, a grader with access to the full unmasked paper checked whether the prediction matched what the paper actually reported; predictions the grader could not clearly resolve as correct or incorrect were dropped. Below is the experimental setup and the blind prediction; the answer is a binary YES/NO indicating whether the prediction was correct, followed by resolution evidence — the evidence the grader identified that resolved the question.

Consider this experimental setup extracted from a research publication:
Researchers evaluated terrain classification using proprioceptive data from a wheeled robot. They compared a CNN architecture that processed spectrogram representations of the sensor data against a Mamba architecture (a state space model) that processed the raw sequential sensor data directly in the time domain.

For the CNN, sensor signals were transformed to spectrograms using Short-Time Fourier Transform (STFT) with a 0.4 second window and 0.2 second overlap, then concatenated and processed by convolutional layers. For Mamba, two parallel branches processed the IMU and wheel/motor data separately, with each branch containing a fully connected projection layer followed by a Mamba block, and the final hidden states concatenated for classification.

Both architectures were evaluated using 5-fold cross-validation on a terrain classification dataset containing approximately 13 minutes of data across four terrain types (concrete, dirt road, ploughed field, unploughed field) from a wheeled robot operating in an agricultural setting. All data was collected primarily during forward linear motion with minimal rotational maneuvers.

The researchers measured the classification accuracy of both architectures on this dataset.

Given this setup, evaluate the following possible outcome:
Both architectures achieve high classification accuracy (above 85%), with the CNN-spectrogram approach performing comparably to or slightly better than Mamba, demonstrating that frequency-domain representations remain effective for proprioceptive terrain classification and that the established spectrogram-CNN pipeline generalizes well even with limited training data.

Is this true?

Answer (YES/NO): NO